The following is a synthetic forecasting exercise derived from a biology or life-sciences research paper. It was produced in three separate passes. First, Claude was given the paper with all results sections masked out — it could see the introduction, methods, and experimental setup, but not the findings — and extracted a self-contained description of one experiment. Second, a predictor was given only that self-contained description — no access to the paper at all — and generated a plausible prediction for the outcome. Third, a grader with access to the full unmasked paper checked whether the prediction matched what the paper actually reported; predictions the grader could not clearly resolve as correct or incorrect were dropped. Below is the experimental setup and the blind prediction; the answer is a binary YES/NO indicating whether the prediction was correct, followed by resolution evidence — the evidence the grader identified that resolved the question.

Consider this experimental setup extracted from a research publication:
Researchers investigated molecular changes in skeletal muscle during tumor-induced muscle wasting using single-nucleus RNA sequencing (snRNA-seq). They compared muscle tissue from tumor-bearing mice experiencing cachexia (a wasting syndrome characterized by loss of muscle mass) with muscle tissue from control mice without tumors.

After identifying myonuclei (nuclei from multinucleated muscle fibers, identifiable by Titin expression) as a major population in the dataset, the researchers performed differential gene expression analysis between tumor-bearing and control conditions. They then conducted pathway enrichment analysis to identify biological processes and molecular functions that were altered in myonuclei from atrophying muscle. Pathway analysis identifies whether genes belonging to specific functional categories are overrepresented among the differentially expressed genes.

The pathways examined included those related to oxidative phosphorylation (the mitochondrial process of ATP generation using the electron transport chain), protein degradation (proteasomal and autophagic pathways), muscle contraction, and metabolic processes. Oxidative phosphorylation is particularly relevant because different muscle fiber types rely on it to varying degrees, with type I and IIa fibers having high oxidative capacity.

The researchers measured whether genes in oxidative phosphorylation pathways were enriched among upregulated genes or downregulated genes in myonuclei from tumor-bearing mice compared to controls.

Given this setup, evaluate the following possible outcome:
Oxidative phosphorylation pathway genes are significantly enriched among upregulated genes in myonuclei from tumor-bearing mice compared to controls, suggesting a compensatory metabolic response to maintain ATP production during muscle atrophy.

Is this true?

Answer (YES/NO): NO